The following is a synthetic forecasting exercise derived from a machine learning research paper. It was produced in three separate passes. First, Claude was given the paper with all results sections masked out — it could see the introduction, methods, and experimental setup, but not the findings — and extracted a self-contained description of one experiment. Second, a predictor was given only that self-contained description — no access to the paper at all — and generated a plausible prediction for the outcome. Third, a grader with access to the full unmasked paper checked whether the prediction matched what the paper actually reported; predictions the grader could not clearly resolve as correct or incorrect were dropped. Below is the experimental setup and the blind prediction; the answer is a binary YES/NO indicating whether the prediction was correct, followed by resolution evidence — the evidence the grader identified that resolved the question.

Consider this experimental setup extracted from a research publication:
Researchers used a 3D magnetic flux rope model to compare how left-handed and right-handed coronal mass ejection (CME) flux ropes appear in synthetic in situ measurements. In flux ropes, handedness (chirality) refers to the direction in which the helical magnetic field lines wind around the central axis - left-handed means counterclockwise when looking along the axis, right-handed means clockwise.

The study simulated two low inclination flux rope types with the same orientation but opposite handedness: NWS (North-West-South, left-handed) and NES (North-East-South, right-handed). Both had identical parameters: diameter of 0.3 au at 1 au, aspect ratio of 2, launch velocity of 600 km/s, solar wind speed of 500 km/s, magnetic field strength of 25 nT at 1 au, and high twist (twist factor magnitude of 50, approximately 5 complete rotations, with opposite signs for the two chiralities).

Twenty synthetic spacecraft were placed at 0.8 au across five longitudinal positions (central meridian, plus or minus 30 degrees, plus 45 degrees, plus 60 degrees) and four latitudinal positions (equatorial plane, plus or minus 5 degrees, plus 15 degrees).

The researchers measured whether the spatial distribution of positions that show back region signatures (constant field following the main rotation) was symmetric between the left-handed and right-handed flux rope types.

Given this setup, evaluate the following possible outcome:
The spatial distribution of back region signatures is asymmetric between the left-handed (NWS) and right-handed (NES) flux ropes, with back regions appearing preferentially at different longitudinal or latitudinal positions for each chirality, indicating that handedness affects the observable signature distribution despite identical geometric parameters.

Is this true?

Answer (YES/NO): NO